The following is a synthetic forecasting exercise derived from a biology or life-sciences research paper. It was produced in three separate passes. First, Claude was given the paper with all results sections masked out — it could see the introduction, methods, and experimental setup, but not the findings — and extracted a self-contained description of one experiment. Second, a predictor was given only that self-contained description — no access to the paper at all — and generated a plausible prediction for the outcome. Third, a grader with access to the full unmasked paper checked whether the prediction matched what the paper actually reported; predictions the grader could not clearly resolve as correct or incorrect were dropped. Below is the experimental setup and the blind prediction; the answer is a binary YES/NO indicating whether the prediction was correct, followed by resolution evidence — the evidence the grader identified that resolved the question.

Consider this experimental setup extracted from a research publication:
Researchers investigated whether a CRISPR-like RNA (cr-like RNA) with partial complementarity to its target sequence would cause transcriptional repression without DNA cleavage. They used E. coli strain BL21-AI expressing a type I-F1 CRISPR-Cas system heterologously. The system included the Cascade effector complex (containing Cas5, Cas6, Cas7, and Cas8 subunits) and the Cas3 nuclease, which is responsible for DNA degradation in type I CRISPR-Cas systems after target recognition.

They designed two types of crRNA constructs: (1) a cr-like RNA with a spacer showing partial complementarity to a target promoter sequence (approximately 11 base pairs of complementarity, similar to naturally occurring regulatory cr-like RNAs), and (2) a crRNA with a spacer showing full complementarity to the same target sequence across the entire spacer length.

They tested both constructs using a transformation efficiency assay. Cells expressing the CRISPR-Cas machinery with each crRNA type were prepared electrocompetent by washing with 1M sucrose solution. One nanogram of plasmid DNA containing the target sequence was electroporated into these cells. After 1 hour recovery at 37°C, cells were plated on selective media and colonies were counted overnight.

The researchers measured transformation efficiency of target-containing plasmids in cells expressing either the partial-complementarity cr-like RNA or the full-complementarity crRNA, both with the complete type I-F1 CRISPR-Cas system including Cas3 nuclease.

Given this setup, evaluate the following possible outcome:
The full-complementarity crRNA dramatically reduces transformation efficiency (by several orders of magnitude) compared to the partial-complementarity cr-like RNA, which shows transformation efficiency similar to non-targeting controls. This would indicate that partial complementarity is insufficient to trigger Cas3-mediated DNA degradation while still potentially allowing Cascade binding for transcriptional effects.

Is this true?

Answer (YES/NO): YES